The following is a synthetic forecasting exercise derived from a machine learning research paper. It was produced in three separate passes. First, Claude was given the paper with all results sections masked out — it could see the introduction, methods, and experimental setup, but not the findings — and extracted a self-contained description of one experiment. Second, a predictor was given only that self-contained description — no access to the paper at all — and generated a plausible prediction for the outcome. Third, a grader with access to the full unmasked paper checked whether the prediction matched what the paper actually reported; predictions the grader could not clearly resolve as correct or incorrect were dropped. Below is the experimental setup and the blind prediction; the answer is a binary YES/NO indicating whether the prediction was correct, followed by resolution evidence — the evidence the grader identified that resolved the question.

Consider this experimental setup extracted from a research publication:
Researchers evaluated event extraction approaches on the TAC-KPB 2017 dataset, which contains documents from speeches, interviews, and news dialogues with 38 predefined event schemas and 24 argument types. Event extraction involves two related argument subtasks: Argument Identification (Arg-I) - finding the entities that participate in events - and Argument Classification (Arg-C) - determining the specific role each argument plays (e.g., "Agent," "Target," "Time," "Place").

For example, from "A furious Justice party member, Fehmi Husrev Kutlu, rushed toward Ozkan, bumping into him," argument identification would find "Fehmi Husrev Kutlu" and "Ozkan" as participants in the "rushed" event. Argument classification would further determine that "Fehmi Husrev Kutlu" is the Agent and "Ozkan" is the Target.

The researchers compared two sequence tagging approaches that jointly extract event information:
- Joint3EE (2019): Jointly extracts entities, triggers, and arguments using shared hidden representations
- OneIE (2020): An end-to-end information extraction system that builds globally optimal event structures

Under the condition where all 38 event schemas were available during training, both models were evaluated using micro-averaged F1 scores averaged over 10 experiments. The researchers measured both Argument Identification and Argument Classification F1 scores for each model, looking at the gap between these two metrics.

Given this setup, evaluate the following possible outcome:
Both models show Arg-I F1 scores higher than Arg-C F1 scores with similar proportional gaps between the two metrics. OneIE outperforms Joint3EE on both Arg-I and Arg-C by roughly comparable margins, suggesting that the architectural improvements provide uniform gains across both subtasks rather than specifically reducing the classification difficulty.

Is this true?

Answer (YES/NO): NO